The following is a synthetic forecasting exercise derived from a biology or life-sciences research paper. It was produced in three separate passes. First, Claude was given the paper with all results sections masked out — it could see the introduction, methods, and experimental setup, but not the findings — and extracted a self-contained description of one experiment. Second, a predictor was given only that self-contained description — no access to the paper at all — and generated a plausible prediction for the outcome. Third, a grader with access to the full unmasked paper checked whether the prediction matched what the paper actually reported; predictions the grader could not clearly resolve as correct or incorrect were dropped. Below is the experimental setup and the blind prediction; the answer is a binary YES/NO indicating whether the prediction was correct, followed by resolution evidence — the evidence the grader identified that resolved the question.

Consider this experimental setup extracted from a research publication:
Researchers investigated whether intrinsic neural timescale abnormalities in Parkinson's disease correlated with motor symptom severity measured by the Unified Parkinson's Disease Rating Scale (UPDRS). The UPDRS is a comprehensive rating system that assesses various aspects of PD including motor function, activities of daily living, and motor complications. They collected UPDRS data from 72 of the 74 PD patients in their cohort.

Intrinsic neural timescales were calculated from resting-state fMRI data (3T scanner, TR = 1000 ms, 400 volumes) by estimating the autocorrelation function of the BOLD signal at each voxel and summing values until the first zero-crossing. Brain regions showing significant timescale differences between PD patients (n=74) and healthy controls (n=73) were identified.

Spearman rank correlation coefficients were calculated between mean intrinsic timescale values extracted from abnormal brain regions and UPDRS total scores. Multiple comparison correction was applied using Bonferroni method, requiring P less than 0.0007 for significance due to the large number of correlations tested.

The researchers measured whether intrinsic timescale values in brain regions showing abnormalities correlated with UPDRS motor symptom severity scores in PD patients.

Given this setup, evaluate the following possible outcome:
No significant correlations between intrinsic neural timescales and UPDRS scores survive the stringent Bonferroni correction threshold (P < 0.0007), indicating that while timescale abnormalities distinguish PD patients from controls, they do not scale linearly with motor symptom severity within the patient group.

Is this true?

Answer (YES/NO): YES